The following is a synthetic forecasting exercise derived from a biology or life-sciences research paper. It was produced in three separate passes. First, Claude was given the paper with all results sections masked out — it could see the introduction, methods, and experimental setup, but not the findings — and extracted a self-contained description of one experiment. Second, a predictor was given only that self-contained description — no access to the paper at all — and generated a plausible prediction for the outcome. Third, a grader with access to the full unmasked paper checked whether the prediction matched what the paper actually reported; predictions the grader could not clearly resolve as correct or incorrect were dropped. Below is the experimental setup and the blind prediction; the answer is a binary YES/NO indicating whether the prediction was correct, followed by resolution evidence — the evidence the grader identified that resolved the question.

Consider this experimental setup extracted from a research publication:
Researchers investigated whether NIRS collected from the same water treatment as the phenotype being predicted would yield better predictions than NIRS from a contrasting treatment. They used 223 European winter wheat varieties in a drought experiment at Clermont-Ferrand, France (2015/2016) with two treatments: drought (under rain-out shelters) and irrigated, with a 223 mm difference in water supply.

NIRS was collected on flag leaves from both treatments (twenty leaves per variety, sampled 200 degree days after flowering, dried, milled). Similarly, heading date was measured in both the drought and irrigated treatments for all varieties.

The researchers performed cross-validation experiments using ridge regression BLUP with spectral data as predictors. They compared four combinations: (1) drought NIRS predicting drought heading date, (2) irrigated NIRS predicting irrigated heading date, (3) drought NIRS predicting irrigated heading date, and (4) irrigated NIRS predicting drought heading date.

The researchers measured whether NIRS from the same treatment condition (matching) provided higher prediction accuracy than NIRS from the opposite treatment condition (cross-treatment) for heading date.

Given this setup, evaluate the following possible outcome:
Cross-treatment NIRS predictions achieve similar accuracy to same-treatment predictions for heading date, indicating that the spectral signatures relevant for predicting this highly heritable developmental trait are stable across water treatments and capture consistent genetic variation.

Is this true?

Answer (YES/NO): NO